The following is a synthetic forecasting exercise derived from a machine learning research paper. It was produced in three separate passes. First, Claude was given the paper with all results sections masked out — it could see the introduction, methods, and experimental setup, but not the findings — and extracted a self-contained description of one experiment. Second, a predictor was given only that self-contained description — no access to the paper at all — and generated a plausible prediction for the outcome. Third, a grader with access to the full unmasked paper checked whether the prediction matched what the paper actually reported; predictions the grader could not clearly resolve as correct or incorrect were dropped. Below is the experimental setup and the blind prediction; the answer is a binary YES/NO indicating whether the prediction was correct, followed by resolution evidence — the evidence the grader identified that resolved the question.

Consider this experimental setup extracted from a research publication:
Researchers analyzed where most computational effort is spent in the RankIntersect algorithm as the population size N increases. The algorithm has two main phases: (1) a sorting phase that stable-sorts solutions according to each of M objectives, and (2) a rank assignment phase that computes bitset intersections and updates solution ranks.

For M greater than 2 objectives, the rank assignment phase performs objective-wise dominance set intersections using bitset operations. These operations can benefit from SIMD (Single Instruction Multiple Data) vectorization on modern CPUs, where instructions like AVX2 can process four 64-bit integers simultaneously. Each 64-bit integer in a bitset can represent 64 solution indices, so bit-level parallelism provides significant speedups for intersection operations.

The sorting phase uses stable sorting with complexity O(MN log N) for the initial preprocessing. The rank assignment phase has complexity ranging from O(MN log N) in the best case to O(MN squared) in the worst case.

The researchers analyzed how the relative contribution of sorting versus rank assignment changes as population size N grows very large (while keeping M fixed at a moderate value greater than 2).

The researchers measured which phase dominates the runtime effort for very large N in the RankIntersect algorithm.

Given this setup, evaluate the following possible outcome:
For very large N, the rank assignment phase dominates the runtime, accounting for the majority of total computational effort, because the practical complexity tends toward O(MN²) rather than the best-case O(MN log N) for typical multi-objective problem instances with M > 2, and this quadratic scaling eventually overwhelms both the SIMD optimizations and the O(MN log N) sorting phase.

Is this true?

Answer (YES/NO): NO